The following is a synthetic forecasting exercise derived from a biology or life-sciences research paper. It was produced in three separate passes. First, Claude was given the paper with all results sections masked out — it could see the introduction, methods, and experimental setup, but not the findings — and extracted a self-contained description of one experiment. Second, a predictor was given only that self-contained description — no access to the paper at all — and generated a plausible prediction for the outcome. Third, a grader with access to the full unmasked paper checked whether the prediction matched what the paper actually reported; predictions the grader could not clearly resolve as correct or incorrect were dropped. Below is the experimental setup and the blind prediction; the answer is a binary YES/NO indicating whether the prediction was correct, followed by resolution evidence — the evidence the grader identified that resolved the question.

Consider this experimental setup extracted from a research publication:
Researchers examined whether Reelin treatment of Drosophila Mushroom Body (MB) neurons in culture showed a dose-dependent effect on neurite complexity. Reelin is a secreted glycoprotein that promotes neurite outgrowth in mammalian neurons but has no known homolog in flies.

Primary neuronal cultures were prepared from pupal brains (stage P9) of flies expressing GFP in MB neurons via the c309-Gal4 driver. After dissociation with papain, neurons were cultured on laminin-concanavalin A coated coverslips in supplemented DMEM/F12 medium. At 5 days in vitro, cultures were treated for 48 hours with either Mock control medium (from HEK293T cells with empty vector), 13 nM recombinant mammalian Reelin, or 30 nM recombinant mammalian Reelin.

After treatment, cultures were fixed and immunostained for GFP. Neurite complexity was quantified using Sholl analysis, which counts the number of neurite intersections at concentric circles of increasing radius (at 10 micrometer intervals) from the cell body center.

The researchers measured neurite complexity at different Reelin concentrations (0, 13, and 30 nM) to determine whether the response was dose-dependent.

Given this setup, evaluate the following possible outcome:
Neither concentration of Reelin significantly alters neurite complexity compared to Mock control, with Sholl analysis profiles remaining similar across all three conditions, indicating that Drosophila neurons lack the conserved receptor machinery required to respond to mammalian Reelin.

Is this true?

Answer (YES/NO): NO